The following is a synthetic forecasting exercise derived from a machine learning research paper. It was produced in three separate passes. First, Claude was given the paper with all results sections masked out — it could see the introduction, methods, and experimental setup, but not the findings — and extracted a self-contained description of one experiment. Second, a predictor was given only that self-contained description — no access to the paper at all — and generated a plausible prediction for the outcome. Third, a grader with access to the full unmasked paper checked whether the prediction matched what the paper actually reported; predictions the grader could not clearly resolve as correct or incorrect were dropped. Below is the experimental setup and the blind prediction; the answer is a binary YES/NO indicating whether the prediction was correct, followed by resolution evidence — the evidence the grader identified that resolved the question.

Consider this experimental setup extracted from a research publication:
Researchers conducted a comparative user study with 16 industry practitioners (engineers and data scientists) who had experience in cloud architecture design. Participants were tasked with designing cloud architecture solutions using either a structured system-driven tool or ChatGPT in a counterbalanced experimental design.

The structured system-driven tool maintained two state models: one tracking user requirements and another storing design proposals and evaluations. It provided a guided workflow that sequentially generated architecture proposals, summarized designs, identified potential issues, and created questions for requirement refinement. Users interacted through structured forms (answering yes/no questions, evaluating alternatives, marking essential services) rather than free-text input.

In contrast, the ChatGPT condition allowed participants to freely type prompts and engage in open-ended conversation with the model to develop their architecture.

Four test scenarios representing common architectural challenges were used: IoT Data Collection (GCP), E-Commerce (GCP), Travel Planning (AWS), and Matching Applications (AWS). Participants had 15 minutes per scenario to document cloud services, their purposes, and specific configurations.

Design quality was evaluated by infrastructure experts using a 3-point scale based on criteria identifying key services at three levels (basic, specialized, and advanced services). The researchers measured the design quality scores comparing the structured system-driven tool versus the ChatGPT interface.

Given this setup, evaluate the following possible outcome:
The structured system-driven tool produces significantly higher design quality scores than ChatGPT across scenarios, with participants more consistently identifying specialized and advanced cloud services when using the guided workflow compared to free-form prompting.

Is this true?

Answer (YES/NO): NO